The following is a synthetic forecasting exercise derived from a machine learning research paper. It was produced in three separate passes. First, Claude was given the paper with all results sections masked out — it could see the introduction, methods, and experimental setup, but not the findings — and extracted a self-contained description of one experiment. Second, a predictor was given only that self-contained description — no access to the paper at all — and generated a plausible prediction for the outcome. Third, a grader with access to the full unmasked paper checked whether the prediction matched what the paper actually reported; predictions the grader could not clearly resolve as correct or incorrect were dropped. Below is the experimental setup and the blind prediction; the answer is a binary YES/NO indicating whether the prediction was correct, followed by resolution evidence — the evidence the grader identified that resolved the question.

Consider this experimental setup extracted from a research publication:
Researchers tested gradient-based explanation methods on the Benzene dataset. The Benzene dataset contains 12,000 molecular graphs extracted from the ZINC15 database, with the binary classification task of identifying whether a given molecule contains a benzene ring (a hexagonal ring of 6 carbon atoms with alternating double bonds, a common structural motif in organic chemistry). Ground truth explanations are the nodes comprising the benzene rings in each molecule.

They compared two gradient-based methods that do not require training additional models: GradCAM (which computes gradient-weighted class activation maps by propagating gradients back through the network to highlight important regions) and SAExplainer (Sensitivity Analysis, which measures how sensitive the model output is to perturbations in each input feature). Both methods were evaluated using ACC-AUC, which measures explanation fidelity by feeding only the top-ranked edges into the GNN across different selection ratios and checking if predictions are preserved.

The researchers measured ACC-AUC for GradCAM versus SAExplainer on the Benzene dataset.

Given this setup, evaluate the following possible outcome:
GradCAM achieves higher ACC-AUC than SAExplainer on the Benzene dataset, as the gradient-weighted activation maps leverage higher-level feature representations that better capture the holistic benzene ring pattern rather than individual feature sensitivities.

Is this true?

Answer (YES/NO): YES